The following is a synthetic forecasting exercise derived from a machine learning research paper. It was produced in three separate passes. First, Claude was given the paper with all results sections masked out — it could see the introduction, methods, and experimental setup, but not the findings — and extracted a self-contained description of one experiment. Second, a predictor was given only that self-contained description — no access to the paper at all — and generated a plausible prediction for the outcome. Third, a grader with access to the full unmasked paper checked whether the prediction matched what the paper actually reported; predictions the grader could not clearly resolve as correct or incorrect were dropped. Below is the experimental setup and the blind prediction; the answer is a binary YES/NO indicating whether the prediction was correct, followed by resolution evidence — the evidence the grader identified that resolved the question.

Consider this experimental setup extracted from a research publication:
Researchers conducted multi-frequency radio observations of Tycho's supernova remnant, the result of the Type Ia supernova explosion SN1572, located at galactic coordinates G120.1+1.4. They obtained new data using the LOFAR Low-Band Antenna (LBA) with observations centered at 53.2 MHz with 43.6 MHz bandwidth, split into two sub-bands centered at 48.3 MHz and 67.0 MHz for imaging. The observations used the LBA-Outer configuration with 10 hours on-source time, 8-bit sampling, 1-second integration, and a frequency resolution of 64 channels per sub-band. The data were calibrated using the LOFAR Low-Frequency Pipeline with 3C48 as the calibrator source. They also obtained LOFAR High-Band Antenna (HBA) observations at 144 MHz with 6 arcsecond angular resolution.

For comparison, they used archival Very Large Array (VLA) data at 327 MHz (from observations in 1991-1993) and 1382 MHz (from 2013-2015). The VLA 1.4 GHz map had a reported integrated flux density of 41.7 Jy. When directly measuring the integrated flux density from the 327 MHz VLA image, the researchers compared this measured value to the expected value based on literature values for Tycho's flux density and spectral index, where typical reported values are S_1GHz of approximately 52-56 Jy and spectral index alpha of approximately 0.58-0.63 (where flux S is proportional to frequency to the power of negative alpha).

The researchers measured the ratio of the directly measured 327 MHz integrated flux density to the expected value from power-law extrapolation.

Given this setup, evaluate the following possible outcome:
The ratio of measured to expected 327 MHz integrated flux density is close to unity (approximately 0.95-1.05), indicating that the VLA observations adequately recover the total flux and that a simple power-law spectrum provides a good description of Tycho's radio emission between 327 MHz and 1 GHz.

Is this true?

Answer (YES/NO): NO